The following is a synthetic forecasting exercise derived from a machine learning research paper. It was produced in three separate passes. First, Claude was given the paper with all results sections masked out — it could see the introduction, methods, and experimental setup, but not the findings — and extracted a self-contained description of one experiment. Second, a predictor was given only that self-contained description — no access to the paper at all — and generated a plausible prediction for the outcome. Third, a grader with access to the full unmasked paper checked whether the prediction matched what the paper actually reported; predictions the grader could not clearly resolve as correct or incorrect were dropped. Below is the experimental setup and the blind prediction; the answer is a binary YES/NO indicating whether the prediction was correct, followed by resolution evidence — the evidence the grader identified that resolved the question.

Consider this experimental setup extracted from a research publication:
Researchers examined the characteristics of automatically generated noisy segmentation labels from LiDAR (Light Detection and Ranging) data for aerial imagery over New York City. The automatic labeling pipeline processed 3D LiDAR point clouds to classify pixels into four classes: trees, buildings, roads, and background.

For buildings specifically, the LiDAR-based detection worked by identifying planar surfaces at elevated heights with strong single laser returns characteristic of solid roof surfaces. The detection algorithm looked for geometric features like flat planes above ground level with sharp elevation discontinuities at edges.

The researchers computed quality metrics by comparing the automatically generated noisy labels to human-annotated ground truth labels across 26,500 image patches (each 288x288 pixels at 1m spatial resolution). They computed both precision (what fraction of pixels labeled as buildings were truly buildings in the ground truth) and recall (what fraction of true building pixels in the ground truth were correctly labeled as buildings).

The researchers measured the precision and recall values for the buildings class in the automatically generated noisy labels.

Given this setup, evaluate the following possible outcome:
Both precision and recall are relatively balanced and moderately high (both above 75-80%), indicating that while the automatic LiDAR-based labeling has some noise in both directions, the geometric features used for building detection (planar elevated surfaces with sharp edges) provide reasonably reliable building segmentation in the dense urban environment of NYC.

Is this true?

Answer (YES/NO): NO